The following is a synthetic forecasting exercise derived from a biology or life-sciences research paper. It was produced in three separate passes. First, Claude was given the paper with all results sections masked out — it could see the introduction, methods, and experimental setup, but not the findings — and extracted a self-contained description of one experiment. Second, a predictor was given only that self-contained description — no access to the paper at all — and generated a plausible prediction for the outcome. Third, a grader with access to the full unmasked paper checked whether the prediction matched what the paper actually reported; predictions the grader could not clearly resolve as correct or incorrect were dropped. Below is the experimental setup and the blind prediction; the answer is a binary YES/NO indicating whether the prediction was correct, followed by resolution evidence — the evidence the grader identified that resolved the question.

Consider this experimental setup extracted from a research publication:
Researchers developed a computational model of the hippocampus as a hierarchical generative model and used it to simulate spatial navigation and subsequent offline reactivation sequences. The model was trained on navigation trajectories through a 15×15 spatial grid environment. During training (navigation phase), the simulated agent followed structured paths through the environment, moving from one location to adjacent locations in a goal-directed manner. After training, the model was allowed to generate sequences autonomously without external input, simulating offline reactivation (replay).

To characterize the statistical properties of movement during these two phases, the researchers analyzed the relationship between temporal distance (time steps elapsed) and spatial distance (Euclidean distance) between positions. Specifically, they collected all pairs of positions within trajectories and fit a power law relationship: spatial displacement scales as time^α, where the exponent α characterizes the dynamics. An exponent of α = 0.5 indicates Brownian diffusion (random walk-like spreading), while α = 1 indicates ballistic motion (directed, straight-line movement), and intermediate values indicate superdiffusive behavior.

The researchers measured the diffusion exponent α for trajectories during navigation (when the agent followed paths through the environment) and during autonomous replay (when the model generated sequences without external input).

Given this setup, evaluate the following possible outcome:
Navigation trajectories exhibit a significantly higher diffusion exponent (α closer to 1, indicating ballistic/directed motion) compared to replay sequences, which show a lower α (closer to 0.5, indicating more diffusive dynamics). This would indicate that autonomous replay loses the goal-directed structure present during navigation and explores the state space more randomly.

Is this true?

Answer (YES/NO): YES